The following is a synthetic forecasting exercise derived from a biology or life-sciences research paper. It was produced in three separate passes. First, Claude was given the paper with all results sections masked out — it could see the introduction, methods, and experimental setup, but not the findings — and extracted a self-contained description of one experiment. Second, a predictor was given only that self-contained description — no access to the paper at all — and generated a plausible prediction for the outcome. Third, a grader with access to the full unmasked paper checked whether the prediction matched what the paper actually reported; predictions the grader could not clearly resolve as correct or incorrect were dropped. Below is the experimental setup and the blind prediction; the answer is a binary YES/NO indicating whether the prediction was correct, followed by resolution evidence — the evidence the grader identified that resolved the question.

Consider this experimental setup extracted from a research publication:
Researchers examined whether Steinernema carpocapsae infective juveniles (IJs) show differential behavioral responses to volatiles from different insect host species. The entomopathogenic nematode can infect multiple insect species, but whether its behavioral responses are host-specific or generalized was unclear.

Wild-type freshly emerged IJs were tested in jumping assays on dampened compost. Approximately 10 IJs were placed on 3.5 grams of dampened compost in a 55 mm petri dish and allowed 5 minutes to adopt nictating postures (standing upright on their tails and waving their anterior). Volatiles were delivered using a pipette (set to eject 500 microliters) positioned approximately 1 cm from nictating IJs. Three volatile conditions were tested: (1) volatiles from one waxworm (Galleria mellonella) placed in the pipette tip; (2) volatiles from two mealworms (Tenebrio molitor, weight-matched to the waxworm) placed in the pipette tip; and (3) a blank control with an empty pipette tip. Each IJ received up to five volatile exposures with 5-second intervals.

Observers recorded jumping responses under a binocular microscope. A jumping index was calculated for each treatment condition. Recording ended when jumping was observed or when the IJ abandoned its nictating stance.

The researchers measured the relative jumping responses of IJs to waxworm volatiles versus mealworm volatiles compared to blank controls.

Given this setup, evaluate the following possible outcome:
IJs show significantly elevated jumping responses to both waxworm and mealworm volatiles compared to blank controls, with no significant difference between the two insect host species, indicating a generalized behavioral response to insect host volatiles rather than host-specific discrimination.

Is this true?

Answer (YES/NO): NO